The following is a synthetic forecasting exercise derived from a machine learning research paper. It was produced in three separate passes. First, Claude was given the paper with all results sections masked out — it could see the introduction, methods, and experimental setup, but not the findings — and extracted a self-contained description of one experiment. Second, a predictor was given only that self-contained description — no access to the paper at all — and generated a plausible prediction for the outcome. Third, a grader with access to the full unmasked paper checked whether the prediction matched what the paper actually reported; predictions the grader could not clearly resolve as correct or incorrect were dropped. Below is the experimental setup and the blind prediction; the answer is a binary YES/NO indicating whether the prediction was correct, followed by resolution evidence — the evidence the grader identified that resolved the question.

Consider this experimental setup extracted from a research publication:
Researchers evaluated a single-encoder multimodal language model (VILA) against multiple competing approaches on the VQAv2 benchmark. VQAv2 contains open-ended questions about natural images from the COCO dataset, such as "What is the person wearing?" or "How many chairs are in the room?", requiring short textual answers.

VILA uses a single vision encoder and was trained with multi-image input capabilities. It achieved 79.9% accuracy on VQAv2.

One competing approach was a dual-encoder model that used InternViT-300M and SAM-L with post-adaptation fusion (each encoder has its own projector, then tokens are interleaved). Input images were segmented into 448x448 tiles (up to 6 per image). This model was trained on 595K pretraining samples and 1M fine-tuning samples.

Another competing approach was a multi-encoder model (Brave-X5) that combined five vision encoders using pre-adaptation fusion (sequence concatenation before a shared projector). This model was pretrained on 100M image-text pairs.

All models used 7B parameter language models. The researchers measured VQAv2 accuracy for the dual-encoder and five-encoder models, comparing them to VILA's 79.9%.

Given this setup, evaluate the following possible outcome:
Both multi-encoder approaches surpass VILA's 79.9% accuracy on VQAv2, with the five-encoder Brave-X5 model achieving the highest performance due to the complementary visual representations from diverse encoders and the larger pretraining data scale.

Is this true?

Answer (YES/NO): NO